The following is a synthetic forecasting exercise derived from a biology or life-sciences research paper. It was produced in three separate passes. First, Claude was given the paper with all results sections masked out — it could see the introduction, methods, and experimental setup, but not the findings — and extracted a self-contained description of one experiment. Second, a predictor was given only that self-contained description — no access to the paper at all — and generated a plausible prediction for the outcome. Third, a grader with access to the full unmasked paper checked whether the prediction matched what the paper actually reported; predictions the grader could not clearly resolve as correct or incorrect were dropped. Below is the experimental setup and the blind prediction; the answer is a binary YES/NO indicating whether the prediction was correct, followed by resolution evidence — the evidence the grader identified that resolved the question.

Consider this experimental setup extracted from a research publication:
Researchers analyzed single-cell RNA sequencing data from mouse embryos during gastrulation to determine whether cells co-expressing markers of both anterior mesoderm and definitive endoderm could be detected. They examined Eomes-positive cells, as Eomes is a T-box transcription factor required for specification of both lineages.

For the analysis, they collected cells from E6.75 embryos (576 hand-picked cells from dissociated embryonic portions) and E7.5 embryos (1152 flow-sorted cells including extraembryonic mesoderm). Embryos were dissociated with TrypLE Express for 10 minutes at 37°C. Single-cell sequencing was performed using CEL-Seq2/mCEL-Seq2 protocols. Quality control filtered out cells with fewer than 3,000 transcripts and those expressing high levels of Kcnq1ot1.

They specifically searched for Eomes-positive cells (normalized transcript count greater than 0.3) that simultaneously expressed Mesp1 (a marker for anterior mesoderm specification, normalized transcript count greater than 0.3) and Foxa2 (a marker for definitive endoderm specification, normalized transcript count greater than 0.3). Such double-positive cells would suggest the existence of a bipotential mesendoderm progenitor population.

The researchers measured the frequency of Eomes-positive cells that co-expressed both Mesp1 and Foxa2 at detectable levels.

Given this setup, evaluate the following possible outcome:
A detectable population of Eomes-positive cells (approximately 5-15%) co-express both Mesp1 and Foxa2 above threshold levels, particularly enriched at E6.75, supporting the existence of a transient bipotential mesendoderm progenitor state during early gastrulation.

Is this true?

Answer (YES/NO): NO